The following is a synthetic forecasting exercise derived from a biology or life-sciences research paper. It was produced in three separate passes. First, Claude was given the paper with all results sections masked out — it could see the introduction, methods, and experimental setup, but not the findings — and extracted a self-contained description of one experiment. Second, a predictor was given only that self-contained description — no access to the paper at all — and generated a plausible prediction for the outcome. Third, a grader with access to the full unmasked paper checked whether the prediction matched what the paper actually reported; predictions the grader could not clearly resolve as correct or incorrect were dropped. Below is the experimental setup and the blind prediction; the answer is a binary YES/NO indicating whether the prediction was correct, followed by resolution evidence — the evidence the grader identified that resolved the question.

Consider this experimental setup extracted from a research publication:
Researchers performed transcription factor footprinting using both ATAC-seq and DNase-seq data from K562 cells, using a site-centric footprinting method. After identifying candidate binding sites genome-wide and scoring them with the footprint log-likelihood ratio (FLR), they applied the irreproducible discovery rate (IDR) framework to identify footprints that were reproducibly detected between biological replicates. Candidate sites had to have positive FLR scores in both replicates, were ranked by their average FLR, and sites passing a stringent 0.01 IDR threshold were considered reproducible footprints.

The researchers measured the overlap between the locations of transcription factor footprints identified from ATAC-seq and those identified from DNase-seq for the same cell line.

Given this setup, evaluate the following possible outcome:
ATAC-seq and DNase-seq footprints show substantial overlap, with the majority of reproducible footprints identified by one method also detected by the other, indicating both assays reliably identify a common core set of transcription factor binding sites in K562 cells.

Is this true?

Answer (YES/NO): YES